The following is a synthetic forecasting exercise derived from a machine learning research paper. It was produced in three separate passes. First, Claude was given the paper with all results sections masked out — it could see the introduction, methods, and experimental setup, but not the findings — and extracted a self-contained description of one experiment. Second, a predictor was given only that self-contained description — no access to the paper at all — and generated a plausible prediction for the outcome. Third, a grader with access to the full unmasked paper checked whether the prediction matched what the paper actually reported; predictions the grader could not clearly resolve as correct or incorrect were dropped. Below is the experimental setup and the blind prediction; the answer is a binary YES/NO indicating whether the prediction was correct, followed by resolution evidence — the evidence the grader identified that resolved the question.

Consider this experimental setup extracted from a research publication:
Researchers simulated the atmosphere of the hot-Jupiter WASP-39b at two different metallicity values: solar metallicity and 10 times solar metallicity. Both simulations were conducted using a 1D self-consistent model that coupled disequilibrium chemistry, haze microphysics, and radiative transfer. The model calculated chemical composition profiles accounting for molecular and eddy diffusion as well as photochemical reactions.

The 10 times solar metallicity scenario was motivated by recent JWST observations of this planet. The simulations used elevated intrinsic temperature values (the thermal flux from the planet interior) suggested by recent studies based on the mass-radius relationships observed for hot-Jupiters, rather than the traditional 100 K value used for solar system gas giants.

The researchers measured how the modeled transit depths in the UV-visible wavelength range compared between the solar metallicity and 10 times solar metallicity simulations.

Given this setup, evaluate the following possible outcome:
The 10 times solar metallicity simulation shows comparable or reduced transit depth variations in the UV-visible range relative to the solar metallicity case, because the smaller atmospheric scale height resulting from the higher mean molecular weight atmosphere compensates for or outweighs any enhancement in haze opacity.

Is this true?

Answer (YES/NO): NO